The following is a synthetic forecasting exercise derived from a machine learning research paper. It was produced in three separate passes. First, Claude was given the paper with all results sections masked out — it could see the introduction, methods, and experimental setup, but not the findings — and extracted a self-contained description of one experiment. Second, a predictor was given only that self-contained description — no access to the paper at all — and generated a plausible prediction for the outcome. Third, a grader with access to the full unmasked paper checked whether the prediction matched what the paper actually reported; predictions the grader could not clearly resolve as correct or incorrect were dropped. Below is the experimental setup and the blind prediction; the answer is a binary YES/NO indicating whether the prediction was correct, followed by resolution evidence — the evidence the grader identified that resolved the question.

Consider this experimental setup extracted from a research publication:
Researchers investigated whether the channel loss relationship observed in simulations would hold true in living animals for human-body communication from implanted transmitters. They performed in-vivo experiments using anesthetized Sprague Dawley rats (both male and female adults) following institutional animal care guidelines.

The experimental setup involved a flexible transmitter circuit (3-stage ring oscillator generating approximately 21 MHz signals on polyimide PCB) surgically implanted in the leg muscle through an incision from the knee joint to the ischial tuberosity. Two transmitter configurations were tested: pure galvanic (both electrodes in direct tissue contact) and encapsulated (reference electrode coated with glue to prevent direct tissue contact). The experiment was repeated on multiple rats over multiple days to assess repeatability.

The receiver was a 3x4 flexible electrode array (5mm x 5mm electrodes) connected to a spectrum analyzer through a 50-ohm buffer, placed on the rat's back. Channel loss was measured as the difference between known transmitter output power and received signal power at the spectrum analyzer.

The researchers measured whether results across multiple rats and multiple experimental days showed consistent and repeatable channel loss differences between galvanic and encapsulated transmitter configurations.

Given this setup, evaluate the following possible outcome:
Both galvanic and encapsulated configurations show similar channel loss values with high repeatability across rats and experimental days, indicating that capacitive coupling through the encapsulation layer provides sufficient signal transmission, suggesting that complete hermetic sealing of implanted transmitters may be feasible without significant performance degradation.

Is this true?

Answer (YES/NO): NO